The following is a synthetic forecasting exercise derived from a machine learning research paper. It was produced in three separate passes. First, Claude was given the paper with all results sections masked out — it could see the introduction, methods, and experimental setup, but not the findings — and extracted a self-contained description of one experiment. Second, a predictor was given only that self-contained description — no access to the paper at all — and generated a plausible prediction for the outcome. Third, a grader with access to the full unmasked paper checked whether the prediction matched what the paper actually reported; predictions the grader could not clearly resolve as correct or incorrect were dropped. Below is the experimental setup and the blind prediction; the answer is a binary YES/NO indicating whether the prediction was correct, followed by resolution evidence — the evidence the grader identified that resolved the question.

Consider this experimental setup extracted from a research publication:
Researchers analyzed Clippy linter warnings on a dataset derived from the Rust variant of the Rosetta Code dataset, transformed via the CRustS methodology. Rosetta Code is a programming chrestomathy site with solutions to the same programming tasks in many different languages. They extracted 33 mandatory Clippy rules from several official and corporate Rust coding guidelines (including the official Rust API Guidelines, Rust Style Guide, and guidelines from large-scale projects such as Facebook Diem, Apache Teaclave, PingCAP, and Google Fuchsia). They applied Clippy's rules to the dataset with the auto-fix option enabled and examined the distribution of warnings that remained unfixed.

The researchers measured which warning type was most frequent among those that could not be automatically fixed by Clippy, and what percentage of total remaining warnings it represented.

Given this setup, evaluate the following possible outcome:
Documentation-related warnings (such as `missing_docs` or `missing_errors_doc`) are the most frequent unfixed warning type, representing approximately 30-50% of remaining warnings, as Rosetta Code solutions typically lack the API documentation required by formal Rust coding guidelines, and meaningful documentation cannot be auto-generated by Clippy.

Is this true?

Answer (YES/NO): NO